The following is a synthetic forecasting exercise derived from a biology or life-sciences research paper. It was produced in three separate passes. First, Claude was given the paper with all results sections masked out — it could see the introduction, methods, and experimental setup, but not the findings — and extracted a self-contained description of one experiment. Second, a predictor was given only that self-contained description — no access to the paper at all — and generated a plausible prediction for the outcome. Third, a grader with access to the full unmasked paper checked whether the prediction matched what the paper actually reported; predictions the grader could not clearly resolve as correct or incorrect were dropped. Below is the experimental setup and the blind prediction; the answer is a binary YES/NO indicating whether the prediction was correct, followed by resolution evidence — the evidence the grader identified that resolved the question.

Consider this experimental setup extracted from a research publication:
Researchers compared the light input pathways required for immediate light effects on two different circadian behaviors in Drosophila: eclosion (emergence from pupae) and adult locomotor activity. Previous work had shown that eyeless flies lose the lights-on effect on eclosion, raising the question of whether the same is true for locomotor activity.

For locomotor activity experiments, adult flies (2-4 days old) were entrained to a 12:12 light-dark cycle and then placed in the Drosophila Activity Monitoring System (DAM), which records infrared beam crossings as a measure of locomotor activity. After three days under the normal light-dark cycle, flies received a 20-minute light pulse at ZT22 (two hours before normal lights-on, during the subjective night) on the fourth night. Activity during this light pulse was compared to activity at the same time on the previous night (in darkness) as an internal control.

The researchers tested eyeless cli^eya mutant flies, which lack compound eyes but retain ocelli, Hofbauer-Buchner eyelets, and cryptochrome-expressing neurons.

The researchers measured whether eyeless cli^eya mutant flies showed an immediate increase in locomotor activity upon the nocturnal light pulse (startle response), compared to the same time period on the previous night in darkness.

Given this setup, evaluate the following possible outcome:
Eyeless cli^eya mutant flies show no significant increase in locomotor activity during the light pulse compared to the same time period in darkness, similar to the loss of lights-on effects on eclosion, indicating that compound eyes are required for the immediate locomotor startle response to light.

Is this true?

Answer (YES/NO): NO